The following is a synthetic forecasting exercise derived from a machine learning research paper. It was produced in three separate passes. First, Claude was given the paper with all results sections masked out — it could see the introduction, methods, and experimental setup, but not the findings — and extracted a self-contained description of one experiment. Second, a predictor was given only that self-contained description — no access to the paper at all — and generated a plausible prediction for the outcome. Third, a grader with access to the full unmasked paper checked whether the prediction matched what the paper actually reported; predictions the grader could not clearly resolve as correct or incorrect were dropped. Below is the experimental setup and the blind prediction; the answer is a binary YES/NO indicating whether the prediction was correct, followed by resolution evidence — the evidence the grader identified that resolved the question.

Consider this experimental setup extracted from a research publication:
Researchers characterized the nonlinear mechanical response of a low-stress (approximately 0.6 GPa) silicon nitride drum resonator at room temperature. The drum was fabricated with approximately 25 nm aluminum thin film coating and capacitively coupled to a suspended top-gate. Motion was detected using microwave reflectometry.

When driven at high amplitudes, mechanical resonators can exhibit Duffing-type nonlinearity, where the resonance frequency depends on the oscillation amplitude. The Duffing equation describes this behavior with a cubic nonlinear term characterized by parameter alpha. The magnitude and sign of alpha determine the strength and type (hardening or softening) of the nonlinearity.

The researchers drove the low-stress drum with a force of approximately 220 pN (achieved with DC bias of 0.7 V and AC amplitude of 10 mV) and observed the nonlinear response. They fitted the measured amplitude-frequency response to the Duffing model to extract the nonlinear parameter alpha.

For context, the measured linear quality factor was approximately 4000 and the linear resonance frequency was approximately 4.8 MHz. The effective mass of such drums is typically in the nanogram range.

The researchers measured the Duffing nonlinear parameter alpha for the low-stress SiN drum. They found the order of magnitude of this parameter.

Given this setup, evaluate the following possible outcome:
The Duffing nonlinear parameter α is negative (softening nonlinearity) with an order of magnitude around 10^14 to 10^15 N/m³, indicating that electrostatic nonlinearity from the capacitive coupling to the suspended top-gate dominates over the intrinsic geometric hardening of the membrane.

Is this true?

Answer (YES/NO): NO